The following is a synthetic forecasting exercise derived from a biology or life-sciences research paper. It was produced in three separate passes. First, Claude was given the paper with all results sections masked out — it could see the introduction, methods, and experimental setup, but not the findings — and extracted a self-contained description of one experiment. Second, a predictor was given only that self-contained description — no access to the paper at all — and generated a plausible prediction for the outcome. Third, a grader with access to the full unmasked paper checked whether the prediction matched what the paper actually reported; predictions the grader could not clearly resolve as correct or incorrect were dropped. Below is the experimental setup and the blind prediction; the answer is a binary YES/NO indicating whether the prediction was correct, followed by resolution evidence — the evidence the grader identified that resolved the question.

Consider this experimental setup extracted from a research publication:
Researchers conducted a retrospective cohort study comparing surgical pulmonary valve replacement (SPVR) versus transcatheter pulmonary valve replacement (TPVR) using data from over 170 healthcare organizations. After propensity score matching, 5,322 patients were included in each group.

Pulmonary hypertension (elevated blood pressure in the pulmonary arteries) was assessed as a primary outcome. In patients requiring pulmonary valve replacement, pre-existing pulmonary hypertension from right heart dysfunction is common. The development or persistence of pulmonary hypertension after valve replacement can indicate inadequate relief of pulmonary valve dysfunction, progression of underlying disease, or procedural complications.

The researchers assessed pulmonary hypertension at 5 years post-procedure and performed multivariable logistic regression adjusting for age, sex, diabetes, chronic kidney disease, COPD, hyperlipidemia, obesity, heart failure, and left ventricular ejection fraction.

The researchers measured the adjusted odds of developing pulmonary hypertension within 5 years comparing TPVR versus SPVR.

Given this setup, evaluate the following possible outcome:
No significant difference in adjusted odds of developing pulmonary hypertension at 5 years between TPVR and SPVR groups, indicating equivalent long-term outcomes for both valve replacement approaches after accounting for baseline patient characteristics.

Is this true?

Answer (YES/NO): YES